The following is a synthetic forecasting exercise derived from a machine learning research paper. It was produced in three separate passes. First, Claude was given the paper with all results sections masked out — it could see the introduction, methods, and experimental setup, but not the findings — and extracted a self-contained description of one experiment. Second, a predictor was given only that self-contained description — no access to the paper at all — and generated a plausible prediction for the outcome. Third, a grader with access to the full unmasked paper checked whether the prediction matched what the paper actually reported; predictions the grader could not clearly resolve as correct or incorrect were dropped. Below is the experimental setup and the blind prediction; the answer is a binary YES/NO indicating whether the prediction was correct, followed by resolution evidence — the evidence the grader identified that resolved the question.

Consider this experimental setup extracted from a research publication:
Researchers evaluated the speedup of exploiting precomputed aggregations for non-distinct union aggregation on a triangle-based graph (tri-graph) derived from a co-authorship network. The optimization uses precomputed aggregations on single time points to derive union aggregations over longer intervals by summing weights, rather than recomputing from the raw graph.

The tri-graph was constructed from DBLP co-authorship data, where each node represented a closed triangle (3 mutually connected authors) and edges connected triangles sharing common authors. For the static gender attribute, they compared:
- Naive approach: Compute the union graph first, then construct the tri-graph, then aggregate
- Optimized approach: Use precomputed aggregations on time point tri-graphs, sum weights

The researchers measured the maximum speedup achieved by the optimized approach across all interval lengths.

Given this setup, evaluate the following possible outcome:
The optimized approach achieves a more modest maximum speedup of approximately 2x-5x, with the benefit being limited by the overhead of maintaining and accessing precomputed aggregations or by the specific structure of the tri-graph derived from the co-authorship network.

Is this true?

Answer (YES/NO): NO